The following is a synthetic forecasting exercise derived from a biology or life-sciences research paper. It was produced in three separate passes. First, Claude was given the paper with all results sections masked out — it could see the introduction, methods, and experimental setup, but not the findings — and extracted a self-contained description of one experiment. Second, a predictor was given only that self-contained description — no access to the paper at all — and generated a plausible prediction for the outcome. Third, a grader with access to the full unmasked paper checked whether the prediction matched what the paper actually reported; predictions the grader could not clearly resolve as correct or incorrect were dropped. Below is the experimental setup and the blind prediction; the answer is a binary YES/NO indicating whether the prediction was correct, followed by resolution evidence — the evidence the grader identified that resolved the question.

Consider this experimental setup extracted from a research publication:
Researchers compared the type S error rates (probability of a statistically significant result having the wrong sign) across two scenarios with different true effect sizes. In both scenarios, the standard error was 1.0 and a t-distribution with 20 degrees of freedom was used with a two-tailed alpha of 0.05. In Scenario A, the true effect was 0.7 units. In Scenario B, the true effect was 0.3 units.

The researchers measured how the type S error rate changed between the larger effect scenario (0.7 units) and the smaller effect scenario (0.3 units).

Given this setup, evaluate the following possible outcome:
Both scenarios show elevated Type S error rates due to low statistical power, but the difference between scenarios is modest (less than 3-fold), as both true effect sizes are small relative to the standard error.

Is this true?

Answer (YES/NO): NO